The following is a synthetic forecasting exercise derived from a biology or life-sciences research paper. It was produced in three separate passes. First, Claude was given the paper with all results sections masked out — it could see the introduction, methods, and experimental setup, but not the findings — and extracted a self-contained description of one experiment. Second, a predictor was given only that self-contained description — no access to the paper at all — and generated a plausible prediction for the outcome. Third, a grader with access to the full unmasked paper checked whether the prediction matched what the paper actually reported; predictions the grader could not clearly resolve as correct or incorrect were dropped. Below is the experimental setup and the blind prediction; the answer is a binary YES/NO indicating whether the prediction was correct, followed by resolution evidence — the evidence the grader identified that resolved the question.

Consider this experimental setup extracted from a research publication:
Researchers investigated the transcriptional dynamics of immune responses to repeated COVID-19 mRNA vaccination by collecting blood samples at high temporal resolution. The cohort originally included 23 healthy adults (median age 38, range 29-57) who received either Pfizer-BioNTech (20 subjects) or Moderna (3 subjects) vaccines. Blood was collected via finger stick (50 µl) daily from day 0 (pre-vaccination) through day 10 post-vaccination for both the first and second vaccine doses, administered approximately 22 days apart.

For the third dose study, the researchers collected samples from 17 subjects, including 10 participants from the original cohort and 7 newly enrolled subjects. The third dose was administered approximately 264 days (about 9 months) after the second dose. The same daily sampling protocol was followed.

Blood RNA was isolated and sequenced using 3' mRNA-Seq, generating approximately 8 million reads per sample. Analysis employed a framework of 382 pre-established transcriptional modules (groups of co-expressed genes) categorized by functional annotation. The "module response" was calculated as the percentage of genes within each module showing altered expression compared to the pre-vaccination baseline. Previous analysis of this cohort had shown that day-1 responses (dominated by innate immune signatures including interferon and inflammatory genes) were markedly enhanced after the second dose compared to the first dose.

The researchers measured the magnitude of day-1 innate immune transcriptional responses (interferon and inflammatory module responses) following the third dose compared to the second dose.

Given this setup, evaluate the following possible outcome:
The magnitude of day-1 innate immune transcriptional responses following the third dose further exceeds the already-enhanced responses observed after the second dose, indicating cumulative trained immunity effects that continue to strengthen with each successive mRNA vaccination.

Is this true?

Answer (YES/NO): NO